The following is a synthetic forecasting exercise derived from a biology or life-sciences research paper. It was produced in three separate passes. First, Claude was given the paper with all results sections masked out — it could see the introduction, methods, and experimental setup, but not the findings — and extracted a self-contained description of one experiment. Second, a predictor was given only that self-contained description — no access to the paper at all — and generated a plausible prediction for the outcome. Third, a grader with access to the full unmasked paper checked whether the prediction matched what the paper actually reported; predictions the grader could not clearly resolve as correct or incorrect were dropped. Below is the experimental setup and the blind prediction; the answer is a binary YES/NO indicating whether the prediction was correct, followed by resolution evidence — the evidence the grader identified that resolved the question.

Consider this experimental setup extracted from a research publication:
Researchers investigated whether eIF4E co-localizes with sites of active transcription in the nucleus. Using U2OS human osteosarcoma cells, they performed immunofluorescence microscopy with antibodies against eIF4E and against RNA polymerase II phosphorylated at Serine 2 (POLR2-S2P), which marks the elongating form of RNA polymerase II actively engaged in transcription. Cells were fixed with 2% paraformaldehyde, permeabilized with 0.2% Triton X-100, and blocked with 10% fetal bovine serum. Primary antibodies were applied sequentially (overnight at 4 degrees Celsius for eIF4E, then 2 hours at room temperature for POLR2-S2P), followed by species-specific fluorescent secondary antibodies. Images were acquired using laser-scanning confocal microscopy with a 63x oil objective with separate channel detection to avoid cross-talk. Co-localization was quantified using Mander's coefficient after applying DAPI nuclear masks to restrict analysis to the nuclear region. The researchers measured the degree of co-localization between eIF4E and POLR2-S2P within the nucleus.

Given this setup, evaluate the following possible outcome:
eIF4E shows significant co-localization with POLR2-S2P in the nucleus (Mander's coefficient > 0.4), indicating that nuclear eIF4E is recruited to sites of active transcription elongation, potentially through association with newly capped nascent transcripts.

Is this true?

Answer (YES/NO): YES